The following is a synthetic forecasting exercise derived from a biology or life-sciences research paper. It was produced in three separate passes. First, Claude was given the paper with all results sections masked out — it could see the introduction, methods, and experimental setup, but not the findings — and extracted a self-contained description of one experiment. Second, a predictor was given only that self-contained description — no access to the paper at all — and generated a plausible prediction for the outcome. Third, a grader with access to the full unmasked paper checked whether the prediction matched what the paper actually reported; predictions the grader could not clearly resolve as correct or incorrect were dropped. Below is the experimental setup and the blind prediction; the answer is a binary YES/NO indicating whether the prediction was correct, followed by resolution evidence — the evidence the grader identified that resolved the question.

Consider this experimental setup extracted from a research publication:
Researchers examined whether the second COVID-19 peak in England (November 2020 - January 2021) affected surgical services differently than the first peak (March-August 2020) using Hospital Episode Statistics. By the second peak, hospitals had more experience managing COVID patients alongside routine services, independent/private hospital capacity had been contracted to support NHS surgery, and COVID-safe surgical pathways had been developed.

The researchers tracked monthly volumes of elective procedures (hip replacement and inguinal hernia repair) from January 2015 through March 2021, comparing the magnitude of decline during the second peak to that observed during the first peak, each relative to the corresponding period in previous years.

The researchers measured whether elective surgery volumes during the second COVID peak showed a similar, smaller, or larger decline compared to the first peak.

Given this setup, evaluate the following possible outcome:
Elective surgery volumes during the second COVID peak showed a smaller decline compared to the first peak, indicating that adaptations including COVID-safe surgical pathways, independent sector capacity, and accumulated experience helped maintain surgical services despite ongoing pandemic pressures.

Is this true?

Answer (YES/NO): YES